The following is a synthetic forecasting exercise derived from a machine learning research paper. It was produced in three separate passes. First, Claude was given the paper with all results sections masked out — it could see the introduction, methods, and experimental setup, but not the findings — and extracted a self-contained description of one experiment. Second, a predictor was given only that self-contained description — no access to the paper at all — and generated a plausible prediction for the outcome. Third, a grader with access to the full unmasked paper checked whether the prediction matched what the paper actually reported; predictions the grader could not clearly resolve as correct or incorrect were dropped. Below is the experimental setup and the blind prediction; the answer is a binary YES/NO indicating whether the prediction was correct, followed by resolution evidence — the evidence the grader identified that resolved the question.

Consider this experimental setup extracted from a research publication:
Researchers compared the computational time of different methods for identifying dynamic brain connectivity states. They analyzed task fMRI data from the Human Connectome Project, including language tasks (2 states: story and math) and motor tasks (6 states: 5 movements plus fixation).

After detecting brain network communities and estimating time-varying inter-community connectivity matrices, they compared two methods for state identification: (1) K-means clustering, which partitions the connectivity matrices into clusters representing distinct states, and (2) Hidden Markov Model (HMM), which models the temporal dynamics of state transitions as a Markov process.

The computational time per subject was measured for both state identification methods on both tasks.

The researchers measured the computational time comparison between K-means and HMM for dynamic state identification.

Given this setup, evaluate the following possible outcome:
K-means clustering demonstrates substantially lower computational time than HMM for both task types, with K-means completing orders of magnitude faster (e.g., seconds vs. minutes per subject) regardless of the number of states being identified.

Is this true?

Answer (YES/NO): NO